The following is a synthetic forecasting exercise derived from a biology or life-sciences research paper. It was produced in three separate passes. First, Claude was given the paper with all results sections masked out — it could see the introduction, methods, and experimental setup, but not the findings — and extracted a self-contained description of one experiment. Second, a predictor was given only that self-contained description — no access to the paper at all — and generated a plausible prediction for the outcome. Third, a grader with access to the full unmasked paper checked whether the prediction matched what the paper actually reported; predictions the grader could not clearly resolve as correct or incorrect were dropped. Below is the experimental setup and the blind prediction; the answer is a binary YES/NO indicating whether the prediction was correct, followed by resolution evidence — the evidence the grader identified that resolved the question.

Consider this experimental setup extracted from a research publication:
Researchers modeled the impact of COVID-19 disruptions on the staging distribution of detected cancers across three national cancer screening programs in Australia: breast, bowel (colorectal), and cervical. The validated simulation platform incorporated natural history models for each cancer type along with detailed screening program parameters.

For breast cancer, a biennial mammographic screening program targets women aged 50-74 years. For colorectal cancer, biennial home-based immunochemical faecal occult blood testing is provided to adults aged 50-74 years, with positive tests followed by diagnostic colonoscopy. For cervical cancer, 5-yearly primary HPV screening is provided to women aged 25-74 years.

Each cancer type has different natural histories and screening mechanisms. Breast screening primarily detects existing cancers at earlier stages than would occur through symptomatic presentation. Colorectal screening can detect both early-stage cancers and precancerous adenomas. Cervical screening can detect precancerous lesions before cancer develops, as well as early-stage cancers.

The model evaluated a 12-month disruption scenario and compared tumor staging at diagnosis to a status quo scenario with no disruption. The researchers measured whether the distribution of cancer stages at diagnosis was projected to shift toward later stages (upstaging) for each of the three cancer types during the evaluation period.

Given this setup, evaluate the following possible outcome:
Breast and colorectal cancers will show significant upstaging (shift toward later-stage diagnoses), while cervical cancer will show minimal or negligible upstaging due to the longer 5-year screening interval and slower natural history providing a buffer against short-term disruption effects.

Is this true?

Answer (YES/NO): NO